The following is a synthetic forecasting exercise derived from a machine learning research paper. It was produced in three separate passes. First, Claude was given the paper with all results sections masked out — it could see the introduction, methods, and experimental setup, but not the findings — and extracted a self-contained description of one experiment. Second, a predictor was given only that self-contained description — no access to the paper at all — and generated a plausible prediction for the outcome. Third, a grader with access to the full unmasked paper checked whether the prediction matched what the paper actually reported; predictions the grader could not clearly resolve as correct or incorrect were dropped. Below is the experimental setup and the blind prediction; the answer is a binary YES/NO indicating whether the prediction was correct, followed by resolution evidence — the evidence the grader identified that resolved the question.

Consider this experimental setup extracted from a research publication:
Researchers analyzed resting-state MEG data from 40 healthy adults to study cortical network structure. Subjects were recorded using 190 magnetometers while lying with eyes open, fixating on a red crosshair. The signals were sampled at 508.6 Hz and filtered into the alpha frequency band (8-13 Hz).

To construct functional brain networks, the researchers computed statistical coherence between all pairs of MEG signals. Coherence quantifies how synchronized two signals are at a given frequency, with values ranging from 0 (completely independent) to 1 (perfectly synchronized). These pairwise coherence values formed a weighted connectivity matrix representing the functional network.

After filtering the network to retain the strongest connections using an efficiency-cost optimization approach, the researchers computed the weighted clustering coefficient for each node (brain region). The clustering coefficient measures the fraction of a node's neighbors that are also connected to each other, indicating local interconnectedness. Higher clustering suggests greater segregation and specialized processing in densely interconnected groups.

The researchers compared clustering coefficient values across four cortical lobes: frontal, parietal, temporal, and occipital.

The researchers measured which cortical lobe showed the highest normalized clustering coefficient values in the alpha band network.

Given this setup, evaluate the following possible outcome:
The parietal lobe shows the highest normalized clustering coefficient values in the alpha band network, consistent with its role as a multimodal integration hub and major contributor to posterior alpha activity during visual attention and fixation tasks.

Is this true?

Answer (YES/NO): NO